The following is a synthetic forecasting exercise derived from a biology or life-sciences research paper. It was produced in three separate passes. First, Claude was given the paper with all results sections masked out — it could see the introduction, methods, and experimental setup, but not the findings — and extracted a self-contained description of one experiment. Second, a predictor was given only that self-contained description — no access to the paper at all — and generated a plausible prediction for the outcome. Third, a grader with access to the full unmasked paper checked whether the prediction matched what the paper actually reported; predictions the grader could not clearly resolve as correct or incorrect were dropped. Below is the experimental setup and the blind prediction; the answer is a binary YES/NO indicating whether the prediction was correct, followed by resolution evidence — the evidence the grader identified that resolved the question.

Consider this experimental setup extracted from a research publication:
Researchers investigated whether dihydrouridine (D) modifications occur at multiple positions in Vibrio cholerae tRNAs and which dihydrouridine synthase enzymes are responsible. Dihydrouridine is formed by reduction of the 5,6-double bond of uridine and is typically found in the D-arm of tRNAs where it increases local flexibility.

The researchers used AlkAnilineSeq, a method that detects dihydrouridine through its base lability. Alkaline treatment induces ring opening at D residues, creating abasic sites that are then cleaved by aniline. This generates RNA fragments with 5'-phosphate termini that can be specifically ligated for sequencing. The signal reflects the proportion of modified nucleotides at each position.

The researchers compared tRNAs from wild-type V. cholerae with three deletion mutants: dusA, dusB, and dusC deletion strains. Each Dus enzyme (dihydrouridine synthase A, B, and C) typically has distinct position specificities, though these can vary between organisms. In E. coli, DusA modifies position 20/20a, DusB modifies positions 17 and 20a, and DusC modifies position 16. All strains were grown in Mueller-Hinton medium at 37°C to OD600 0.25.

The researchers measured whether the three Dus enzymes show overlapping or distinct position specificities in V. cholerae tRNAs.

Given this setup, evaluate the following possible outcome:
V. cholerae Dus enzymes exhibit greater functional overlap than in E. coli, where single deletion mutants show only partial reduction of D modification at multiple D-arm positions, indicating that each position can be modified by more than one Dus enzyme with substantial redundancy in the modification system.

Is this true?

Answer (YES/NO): NO